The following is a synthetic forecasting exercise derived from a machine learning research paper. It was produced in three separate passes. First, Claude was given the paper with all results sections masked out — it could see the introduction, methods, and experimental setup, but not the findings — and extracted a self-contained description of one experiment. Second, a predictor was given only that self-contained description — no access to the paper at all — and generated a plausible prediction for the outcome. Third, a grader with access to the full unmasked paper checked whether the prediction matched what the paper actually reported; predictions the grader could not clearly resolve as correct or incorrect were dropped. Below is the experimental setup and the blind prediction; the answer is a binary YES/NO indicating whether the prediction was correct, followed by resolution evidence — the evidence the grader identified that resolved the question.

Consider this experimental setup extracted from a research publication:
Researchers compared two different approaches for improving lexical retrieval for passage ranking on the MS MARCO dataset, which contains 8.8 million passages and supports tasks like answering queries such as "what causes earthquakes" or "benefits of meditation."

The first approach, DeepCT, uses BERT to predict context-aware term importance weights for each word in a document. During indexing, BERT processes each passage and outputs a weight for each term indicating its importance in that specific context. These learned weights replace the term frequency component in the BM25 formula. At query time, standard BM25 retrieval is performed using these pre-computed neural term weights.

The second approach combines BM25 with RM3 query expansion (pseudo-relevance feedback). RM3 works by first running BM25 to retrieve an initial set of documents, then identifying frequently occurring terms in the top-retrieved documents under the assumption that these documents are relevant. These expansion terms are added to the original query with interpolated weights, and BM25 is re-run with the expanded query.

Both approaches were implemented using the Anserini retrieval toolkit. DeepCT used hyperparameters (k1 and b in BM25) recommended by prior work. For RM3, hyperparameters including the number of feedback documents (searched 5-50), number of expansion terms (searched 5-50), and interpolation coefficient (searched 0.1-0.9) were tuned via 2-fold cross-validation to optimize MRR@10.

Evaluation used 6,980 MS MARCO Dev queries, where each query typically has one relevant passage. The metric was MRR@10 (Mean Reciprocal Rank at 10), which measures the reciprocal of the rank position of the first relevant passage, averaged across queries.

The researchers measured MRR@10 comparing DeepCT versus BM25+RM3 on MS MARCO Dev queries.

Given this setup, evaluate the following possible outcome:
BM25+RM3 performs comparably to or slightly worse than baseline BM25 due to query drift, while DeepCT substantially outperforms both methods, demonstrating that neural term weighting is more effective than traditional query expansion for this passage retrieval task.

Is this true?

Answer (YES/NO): NO